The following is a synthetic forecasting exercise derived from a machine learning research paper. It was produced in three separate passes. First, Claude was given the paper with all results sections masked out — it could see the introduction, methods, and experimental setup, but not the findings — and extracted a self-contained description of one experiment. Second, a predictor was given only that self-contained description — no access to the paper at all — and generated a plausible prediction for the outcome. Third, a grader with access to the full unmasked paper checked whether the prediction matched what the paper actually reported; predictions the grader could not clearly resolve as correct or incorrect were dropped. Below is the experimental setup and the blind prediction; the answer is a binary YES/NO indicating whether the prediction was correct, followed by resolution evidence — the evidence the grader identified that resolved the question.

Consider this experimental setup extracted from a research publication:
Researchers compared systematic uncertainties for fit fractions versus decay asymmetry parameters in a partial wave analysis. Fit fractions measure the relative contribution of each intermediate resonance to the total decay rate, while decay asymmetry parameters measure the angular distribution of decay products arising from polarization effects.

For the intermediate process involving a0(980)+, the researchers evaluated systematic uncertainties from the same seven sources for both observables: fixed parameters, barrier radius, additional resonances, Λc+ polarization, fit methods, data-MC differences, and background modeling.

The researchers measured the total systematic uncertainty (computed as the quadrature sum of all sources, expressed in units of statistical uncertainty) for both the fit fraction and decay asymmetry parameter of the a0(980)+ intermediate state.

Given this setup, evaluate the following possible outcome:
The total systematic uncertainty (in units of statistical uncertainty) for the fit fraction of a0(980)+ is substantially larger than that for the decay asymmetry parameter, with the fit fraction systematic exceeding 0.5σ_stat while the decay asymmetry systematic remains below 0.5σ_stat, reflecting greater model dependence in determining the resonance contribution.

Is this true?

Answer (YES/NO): NO